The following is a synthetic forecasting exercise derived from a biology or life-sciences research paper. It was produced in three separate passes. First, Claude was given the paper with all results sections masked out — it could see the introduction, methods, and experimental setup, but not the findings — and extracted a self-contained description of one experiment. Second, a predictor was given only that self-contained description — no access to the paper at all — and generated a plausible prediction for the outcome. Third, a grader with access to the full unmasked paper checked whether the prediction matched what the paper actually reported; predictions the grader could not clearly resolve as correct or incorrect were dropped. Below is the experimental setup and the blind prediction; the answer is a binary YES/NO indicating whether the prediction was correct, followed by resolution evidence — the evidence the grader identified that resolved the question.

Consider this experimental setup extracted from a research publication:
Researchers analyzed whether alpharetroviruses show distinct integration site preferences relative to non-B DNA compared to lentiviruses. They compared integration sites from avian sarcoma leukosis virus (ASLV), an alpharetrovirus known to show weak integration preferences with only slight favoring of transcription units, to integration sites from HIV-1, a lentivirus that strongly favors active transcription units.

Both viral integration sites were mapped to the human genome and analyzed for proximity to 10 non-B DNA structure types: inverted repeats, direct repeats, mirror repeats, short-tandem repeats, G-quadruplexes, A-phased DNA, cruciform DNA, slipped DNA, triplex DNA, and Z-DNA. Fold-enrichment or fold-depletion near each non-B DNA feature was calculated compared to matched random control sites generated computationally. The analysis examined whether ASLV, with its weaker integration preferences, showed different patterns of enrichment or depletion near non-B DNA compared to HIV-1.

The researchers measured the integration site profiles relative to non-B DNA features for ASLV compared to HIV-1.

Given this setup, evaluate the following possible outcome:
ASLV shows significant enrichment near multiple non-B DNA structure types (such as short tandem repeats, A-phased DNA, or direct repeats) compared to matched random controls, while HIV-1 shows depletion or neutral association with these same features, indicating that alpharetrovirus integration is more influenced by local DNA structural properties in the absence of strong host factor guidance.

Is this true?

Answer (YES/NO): NO